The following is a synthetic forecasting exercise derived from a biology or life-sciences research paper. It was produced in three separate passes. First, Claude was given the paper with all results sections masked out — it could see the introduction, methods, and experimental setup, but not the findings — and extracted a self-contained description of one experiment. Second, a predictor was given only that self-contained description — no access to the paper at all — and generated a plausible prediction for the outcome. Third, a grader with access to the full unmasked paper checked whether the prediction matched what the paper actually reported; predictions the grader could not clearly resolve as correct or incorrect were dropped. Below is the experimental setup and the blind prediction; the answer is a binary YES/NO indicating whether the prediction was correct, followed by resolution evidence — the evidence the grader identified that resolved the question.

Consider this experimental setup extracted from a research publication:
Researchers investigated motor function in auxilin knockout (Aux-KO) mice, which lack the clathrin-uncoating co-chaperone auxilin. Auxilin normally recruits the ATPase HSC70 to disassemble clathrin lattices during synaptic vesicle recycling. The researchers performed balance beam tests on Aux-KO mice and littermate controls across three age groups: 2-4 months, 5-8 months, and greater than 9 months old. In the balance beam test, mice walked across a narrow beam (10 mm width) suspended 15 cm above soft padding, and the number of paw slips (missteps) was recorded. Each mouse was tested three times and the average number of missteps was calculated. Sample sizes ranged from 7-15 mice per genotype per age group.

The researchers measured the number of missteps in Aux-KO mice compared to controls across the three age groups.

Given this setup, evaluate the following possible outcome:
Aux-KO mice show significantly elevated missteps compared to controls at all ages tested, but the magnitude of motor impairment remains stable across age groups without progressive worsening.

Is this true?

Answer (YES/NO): NO